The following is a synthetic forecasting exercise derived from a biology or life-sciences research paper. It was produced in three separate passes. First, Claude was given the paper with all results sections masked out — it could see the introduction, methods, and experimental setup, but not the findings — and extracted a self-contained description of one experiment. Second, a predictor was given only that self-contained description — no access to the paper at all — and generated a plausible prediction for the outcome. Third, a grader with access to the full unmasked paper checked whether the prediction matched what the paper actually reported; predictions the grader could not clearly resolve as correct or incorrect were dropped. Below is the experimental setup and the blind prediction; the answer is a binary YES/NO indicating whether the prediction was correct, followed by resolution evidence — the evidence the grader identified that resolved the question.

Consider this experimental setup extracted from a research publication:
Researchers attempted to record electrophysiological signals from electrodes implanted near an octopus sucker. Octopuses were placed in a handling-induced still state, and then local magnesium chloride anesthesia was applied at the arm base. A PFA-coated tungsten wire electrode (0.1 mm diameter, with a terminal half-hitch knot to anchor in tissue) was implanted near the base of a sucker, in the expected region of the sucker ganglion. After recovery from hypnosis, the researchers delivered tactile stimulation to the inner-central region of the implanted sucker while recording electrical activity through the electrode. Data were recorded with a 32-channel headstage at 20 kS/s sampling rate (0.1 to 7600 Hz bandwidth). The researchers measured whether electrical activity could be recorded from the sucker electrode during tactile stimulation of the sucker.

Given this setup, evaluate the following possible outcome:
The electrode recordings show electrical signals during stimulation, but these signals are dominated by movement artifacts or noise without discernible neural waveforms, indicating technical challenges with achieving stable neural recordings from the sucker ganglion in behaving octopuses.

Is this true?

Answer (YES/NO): NO